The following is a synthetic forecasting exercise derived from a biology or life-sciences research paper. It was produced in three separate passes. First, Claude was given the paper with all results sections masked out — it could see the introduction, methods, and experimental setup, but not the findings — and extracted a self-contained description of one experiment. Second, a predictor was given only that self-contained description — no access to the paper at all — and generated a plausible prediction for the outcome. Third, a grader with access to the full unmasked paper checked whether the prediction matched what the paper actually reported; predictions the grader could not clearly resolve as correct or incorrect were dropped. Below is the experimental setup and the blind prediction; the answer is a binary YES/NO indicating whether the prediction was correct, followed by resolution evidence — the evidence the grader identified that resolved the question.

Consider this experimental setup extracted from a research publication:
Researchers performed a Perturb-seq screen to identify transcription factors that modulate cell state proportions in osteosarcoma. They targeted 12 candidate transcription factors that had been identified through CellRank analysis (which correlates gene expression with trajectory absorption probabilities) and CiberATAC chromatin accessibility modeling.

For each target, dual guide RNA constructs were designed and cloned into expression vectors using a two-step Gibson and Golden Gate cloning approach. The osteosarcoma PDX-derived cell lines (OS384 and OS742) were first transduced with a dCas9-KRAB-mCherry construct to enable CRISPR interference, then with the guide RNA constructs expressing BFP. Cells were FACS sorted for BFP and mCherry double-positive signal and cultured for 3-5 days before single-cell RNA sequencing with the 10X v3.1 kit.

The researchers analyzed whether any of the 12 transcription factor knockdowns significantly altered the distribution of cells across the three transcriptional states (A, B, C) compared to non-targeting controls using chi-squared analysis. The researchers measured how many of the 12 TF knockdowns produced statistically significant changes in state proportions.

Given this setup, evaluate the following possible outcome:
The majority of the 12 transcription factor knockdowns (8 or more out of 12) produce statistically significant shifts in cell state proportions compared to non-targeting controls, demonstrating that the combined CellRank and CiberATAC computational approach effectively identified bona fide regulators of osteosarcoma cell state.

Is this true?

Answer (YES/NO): NO